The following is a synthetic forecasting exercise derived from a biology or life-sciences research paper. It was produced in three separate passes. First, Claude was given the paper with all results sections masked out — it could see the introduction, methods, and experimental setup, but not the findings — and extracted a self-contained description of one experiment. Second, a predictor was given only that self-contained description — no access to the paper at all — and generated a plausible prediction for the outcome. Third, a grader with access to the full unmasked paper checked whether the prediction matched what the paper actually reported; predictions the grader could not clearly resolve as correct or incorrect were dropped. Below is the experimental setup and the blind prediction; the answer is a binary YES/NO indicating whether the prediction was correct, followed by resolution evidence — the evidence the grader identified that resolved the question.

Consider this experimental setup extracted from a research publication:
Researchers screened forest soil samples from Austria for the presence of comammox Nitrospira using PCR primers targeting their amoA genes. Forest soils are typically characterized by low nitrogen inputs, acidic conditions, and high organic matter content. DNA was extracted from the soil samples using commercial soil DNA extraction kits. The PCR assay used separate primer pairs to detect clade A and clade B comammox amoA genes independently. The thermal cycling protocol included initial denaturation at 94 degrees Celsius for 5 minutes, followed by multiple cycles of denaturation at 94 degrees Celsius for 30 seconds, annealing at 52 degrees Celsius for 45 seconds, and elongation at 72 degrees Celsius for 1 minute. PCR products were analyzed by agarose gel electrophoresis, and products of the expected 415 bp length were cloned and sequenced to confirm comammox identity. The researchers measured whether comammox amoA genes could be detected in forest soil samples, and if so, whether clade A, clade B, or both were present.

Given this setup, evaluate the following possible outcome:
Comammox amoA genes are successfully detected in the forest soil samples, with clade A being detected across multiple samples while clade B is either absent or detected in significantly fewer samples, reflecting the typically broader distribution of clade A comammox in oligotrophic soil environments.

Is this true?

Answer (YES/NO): NO